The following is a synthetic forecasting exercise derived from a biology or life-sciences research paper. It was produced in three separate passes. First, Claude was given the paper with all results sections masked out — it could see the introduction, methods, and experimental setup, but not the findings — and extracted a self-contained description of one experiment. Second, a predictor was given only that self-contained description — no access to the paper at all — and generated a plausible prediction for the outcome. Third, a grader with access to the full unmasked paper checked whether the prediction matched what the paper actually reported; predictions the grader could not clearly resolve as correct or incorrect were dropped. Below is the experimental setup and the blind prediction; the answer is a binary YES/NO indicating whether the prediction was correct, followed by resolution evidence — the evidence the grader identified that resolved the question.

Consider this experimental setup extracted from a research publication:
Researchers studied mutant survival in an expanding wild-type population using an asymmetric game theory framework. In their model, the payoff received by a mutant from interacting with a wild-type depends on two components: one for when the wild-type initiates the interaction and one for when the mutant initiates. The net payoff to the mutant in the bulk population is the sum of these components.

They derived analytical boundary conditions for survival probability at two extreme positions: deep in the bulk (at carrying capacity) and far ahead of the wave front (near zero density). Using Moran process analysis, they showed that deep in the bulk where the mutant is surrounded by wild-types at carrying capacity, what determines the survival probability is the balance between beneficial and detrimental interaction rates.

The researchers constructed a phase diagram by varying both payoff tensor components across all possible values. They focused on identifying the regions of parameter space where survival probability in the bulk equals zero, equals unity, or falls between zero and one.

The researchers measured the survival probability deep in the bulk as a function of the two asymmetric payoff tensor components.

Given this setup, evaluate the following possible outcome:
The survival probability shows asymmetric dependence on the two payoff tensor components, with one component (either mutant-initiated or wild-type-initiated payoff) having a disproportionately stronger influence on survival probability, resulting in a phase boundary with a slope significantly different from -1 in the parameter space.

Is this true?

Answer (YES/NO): NO